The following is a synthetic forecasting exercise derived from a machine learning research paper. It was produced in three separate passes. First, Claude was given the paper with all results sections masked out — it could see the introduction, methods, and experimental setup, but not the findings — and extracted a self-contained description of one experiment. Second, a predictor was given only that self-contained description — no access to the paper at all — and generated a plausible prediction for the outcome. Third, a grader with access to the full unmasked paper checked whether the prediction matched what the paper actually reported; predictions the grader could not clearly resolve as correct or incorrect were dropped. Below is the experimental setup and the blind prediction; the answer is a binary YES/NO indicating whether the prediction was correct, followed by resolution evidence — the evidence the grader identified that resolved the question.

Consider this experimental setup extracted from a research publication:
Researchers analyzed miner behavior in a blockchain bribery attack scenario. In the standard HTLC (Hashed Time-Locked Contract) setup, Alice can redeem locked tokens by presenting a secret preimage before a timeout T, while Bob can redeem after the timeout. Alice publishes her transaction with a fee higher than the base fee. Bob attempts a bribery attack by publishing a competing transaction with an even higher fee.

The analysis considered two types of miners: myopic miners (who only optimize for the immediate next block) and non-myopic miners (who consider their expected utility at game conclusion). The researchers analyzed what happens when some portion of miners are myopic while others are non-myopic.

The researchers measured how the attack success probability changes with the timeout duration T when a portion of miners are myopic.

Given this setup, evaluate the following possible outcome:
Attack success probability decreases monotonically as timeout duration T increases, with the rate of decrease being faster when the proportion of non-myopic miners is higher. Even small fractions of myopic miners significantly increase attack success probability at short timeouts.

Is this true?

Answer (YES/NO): NO